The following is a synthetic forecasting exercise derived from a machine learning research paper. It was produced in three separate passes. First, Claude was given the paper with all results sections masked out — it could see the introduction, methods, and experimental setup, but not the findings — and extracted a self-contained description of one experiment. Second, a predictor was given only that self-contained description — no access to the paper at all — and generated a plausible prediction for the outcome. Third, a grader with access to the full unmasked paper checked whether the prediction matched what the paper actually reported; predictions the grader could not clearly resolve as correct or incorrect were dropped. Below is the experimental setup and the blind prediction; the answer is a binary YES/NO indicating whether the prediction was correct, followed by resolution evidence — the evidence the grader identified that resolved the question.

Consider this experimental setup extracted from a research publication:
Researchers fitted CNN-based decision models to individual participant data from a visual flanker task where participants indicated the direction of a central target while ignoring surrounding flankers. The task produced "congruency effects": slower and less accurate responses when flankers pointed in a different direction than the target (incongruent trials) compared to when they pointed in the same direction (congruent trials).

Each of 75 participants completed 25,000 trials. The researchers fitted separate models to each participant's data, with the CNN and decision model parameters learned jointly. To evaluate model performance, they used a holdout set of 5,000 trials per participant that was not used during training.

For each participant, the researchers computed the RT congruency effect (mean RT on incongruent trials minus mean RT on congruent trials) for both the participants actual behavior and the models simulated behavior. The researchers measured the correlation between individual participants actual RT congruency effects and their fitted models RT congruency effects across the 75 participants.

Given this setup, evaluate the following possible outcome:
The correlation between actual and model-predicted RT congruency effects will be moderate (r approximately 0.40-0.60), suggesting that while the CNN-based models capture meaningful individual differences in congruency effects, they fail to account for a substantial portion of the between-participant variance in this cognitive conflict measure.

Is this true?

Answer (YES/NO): NO